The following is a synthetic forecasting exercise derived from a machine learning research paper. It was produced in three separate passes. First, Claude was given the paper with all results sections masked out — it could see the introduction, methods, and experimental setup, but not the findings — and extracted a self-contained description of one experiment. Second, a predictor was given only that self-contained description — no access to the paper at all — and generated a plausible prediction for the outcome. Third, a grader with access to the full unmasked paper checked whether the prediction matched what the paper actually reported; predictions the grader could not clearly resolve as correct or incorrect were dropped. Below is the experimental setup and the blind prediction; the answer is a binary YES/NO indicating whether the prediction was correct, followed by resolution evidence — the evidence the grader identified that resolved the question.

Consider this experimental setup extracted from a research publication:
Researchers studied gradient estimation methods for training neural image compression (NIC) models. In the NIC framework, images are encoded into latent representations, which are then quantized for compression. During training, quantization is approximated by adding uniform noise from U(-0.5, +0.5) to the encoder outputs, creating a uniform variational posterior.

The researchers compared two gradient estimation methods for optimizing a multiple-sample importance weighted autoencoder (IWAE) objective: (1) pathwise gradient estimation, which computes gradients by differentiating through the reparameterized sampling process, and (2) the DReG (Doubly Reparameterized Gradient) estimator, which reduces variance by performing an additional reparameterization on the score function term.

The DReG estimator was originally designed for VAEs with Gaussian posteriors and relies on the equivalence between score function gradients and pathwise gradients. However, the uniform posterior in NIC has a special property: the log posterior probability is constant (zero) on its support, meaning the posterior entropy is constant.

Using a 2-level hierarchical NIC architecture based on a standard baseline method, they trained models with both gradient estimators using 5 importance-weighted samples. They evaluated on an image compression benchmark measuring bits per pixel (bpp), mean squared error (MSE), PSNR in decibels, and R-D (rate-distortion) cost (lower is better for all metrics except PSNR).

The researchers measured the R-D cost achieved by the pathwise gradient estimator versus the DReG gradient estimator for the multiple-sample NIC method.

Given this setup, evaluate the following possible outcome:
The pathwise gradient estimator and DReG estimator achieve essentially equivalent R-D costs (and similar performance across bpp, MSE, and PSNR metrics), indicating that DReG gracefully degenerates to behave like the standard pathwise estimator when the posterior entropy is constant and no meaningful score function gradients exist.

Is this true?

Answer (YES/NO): NO